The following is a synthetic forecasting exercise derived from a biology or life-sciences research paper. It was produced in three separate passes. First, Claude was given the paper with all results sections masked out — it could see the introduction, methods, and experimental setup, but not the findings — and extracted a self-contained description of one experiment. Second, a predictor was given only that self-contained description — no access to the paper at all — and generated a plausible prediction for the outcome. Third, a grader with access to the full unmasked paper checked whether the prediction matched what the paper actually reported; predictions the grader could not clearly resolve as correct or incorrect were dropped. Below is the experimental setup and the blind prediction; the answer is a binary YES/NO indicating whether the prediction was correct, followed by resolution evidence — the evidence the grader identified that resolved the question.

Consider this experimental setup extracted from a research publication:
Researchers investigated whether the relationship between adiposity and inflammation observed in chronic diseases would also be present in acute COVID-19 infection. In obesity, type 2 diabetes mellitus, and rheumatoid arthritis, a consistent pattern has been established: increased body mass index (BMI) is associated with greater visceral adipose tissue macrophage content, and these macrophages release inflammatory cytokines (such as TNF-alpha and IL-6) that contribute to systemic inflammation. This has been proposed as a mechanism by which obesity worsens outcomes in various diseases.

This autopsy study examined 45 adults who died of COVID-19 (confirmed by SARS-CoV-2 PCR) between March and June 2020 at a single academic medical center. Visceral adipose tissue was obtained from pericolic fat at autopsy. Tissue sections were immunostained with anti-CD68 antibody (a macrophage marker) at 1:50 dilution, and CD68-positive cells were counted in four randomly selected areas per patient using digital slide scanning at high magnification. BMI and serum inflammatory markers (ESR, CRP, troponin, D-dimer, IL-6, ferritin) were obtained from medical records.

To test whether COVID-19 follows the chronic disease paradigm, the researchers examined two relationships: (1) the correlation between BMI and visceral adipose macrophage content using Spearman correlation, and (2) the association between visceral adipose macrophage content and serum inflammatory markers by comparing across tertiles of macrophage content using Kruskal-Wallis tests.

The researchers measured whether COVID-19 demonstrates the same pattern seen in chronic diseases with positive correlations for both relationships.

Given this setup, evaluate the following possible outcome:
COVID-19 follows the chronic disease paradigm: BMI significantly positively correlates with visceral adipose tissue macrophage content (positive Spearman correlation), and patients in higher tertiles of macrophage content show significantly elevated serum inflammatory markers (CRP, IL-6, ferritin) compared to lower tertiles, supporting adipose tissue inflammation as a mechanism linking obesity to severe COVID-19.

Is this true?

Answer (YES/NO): NO